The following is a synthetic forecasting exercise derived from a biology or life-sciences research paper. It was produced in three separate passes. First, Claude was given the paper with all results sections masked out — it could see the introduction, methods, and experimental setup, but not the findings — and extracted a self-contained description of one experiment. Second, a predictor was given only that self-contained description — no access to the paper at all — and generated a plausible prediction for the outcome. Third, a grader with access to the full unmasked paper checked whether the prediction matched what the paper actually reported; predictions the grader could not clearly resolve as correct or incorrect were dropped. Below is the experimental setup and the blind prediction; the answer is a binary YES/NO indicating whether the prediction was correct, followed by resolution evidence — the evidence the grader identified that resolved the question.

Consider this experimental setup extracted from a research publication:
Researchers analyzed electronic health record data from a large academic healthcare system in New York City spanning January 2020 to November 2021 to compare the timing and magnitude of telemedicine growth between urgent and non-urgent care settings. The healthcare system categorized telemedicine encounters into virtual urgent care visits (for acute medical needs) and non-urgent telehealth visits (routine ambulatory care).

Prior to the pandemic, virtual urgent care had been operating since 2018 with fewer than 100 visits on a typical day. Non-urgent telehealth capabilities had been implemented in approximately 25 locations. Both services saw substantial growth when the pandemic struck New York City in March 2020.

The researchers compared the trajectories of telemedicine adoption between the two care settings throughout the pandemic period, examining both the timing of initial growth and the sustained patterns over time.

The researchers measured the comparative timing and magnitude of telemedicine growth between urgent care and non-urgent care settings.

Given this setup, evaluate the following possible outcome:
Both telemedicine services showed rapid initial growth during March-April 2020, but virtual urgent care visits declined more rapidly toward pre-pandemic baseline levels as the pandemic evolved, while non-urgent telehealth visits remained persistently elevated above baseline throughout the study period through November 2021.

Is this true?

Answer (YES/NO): NO